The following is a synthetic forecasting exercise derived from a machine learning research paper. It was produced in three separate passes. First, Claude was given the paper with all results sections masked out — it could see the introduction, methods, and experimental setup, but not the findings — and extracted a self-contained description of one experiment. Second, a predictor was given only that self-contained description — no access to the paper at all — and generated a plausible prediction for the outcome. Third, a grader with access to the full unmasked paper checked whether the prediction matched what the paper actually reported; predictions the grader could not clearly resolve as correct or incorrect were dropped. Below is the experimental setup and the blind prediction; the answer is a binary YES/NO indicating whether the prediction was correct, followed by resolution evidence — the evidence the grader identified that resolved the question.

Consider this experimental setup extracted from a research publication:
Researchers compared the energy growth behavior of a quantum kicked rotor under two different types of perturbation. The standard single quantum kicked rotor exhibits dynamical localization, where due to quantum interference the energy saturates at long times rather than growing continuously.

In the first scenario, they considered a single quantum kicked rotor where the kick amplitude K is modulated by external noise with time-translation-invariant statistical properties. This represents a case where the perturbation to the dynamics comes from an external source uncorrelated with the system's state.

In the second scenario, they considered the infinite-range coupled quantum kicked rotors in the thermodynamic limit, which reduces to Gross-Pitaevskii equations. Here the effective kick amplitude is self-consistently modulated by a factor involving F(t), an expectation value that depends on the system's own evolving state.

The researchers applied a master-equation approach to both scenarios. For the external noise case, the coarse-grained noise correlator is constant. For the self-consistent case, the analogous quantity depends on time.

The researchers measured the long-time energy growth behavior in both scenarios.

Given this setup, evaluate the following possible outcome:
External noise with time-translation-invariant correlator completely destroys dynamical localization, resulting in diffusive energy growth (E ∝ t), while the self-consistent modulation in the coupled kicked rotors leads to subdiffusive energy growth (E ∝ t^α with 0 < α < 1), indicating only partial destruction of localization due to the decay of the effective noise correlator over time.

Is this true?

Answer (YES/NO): YES